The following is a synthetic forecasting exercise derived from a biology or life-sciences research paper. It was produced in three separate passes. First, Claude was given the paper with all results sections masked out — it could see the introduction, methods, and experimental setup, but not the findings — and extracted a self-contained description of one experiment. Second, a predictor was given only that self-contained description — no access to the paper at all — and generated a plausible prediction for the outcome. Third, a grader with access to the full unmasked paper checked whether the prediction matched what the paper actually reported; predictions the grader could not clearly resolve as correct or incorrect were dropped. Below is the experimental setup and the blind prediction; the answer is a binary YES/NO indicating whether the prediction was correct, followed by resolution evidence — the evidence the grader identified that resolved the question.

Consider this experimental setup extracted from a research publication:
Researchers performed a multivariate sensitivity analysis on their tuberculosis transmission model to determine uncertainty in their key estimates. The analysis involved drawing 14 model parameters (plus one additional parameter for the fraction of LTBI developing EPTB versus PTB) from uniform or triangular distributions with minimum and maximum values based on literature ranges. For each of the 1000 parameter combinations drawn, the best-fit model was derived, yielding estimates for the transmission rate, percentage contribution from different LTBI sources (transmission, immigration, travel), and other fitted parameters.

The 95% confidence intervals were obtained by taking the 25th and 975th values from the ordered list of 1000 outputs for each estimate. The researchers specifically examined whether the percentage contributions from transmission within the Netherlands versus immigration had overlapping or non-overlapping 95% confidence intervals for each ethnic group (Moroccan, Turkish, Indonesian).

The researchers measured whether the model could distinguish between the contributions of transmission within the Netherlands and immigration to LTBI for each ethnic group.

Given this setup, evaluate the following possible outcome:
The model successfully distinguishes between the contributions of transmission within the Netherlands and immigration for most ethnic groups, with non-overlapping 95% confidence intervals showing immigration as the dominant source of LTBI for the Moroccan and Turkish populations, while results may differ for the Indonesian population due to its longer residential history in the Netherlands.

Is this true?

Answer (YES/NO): NO